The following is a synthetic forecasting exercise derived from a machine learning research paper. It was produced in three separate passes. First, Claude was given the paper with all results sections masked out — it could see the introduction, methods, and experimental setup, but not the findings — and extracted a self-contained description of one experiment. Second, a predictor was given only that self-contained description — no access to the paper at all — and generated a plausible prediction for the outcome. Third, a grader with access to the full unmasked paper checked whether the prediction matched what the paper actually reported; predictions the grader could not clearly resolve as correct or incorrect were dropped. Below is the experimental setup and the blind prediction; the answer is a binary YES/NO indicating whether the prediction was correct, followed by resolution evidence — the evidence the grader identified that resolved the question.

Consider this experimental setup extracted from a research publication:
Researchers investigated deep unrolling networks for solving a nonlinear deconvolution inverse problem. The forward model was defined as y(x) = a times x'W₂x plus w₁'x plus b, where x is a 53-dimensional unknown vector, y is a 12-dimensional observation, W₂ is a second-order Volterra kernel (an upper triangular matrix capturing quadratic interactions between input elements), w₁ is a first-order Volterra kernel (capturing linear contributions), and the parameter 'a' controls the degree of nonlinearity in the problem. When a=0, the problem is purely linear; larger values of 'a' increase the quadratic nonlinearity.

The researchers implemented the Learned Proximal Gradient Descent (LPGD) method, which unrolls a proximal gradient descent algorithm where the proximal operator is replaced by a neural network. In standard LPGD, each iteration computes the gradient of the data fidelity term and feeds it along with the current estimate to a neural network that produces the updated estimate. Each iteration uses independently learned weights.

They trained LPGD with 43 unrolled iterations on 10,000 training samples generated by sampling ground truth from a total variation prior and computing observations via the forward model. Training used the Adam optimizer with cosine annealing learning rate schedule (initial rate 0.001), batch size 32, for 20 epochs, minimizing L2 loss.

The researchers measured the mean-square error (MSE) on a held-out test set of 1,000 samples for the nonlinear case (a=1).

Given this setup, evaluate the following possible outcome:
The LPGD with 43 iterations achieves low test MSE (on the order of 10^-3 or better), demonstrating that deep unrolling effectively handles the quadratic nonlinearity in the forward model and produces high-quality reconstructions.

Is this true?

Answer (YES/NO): NO